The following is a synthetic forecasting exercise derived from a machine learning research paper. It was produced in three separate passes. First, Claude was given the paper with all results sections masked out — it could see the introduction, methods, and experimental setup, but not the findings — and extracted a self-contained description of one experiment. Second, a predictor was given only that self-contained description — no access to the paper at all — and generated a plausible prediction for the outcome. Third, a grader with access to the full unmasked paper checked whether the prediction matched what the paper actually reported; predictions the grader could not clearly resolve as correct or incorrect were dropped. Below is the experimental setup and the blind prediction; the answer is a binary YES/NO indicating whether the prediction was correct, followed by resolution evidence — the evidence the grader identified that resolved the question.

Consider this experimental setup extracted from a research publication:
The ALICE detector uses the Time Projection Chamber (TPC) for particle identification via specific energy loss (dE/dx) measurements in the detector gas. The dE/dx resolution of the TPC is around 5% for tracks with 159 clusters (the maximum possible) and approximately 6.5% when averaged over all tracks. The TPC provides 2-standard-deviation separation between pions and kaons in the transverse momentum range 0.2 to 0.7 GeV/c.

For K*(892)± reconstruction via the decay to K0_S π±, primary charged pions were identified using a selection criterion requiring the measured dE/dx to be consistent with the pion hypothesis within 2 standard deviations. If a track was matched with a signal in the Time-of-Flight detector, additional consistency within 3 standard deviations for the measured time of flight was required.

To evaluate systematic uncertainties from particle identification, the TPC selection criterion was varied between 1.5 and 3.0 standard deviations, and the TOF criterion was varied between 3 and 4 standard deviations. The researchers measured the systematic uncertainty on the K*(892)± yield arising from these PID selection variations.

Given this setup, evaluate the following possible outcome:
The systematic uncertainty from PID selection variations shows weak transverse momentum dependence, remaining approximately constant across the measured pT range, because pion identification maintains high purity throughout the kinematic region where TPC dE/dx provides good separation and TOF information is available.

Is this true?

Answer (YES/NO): NO